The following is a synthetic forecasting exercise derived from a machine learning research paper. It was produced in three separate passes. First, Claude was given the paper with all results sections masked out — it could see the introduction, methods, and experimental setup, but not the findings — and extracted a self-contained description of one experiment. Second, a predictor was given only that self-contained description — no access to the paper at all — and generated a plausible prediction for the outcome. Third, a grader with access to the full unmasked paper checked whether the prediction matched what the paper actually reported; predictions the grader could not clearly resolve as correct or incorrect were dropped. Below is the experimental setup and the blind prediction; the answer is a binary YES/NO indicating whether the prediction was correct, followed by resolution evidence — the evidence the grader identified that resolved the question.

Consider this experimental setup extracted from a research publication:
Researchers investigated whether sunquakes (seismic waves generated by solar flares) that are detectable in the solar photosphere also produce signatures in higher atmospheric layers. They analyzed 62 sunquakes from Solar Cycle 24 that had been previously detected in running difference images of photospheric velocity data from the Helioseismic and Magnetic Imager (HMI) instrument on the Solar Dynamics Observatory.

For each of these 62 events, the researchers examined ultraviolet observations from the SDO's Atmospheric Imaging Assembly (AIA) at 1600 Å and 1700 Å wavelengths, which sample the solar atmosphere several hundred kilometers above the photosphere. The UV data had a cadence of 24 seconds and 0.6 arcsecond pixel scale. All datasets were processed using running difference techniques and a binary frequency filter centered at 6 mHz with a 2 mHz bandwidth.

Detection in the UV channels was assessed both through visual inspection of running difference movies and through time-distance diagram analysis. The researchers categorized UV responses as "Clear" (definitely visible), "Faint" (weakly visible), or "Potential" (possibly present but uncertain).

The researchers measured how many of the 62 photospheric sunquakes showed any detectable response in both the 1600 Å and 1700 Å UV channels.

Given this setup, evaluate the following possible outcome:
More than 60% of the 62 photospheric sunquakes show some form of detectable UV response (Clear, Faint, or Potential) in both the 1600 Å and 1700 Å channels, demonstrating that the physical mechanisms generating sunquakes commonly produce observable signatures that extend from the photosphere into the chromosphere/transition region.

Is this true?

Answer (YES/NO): NO